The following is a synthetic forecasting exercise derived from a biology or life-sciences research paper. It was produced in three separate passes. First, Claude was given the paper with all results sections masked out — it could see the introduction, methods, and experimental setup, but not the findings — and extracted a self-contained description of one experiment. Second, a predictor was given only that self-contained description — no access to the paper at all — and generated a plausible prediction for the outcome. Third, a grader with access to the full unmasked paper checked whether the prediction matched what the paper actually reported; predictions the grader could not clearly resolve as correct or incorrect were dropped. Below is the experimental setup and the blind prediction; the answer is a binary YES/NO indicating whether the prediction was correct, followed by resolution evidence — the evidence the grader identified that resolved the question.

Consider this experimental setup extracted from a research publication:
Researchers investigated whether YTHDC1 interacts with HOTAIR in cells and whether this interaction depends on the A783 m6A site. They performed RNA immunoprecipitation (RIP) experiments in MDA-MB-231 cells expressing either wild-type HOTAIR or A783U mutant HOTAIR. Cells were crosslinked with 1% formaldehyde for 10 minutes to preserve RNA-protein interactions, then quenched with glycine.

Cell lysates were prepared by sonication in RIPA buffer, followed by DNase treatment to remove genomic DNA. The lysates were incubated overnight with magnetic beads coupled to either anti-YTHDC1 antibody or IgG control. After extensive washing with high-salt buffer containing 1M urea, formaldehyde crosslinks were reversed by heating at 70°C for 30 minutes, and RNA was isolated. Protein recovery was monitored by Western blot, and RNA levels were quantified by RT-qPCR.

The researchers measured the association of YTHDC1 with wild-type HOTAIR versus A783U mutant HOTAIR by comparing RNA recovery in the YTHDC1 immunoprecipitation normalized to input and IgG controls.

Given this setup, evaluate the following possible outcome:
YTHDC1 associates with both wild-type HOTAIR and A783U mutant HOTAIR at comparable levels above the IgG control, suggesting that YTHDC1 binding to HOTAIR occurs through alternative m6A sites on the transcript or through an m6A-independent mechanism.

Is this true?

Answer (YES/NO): YES